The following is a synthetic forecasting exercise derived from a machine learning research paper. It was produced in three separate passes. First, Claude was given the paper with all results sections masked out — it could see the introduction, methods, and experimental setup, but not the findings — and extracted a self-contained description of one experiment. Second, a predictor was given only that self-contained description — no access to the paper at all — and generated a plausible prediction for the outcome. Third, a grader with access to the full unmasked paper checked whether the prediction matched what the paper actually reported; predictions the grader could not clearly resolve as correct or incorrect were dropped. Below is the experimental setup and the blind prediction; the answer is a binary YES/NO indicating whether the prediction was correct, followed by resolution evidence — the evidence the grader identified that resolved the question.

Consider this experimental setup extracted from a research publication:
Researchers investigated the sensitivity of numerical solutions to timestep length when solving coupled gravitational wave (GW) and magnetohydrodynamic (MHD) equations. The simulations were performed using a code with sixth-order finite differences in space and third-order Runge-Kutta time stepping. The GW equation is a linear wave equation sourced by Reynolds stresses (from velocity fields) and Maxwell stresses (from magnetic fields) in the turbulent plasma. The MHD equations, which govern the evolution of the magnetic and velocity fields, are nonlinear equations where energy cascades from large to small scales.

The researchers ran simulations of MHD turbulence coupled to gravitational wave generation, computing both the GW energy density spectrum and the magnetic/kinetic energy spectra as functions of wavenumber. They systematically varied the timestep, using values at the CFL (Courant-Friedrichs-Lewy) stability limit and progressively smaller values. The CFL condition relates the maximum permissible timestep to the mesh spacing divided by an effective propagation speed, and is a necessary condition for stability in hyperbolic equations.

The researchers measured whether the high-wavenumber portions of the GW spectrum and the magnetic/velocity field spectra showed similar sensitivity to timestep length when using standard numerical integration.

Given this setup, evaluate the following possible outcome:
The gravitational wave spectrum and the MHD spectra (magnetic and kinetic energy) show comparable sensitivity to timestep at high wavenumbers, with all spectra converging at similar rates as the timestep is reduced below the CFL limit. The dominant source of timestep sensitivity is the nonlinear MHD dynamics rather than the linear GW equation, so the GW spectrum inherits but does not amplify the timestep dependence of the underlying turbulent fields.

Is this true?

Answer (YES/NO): NO